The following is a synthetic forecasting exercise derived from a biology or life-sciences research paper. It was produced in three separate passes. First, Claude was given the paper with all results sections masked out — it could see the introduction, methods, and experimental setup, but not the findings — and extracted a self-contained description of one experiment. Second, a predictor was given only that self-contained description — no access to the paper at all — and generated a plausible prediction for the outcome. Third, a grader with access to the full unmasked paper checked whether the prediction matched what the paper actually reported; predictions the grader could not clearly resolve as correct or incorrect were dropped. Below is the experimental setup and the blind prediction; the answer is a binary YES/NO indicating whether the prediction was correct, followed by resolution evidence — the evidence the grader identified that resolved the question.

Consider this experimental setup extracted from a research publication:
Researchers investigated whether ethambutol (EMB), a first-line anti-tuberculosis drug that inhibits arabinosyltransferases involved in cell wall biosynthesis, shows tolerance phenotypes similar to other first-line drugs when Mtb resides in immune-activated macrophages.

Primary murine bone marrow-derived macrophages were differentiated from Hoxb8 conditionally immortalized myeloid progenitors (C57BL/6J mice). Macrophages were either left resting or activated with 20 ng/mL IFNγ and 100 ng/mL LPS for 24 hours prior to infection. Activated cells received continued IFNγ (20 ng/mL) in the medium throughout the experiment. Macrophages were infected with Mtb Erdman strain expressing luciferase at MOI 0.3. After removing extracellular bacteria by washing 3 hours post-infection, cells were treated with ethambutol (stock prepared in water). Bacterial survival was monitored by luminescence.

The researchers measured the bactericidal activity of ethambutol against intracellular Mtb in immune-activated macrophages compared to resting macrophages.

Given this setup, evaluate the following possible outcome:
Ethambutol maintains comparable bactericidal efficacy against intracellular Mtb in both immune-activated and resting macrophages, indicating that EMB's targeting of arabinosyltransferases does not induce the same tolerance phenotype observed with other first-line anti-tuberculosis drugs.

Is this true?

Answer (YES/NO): NO